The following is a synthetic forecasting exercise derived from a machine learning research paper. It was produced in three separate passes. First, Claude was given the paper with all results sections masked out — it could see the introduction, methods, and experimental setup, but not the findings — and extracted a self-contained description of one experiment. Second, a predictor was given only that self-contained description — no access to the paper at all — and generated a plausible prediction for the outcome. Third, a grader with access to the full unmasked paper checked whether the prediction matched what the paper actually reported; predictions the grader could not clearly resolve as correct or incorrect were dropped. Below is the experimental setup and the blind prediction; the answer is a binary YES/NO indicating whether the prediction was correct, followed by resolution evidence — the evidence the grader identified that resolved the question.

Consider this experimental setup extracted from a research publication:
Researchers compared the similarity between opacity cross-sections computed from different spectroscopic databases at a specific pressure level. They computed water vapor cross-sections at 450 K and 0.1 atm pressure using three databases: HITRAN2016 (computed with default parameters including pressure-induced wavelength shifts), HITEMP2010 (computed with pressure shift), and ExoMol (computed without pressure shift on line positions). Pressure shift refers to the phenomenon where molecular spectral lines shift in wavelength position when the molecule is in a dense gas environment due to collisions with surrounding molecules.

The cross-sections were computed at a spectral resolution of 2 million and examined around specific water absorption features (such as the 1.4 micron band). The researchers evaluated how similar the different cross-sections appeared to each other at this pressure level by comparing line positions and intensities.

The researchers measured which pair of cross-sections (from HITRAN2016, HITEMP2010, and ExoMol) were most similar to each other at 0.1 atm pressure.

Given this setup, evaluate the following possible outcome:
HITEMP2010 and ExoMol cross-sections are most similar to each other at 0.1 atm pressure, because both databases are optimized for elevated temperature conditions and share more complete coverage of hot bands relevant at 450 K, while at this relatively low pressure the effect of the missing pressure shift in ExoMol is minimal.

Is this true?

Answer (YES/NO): NO